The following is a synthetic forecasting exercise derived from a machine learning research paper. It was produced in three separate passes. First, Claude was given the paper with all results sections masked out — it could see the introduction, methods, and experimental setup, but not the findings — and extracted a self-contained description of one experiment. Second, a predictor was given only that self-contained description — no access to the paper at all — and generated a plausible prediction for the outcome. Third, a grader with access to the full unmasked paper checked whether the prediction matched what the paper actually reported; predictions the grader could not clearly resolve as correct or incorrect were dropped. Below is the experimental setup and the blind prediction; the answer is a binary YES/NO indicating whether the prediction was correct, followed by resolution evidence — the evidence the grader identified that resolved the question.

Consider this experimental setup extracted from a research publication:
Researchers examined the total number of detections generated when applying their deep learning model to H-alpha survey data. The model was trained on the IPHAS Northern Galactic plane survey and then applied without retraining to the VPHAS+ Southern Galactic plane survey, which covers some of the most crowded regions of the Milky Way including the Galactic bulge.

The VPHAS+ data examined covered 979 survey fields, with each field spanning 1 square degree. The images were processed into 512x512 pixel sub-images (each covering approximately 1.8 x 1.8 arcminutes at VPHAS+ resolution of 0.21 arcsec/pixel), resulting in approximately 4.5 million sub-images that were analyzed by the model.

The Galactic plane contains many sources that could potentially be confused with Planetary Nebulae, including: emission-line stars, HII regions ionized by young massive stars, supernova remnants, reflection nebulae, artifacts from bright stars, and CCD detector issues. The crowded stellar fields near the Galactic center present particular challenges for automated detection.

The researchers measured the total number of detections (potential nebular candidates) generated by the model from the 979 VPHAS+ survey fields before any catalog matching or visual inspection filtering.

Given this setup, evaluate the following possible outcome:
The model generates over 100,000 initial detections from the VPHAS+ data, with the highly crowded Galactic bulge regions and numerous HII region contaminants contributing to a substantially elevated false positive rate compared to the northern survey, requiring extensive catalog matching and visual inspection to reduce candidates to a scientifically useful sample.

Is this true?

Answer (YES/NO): NO